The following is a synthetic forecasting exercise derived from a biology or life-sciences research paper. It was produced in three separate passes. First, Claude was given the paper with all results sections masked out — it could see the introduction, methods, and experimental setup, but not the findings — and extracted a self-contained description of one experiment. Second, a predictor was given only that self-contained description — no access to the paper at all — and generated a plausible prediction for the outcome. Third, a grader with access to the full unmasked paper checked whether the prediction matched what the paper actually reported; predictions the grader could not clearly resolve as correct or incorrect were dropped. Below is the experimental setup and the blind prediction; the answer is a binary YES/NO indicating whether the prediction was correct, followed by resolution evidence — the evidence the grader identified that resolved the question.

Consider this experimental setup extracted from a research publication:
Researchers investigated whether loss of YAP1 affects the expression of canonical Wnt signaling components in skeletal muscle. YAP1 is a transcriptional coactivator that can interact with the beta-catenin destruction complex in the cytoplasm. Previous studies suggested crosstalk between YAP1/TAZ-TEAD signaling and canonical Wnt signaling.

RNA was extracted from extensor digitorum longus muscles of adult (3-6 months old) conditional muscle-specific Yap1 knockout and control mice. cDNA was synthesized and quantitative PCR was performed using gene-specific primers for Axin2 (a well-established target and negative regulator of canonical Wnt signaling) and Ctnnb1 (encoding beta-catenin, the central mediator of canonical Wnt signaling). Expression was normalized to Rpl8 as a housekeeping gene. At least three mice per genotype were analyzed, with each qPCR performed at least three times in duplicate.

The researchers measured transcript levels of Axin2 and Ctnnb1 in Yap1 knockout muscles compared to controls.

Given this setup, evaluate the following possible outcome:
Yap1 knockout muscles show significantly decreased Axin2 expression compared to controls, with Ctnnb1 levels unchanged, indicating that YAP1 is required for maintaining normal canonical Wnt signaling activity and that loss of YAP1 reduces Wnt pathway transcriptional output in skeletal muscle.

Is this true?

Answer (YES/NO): NO